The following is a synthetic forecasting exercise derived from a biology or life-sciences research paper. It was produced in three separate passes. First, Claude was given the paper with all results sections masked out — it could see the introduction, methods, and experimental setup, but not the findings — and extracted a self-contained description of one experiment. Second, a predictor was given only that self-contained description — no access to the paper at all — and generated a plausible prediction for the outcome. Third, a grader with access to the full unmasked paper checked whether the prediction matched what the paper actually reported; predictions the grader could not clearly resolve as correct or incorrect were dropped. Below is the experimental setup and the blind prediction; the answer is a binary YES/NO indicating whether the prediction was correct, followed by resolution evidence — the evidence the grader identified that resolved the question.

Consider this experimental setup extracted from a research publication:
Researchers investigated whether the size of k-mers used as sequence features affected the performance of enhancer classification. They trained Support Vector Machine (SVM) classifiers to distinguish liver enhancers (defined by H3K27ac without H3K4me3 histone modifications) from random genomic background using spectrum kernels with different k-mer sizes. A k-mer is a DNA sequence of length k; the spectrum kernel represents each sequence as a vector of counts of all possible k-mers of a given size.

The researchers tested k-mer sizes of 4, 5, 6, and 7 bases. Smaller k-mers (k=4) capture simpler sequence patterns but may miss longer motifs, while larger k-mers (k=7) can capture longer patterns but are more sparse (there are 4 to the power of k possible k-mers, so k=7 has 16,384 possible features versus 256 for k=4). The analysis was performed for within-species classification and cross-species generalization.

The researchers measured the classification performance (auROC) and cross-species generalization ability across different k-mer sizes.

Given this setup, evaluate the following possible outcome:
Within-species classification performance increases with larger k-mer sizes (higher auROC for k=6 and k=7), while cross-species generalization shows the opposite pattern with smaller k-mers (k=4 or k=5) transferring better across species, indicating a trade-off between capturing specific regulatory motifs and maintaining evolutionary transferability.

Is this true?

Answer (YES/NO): NO